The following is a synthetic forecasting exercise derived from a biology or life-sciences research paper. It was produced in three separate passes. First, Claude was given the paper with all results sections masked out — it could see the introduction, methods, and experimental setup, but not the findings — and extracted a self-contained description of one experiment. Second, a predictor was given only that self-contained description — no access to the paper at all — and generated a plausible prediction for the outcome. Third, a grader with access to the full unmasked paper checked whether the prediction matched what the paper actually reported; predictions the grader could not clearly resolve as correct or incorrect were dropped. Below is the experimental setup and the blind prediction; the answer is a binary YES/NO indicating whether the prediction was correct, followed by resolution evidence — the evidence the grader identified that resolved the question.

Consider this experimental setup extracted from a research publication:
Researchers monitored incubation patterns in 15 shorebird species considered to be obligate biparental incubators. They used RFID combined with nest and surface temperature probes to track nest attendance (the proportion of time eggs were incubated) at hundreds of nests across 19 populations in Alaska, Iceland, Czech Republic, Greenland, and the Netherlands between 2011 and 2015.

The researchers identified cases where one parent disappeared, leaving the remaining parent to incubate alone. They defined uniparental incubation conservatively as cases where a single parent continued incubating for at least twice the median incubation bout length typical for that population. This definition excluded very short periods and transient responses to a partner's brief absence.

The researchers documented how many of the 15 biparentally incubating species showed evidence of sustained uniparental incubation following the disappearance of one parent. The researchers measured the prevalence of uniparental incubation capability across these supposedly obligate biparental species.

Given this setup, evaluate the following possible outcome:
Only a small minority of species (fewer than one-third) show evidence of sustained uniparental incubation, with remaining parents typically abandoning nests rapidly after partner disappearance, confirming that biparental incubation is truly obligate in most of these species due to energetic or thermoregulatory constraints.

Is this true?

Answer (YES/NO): NO